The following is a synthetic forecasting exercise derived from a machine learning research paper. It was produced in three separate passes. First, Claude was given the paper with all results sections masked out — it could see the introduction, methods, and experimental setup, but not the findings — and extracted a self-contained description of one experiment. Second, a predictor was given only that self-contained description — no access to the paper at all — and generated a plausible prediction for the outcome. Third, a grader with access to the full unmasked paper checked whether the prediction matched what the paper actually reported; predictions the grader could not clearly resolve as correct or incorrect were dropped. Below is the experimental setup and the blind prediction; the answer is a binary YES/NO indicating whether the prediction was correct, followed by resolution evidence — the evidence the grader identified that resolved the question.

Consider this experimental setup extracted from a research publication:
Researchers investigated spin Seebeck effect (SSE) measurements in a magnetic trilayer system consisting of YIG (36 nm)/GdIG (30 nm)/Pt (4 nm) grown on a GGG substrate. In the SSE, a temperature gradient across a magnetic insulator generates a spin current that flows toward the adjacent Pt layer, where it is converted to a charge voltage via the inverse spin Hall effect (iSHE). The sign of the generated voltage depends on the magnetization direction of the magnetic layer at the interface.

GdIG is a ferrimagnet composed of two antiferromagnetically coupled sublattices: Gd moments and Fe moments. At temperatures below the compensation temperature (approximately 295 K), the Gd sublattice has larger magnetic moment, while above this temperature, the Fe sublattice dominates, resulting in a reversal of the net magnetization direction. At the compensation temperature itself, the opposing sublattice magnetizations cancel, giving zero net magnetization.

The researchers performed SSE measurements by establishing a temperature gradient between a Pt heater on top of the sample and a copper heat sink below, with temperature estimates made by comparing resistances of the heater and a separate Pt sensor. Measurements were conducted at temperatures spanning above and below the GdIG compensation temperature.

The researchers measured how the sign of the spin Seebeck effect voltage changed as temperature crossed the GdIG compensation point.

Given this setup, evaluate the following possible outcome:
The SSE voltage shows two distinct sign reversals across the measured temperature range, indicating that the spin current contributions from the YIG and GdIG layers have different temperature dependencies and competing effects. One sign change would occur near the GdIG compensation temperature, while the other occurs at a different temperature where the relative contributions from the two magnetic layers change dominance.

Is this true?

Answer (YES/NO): NO